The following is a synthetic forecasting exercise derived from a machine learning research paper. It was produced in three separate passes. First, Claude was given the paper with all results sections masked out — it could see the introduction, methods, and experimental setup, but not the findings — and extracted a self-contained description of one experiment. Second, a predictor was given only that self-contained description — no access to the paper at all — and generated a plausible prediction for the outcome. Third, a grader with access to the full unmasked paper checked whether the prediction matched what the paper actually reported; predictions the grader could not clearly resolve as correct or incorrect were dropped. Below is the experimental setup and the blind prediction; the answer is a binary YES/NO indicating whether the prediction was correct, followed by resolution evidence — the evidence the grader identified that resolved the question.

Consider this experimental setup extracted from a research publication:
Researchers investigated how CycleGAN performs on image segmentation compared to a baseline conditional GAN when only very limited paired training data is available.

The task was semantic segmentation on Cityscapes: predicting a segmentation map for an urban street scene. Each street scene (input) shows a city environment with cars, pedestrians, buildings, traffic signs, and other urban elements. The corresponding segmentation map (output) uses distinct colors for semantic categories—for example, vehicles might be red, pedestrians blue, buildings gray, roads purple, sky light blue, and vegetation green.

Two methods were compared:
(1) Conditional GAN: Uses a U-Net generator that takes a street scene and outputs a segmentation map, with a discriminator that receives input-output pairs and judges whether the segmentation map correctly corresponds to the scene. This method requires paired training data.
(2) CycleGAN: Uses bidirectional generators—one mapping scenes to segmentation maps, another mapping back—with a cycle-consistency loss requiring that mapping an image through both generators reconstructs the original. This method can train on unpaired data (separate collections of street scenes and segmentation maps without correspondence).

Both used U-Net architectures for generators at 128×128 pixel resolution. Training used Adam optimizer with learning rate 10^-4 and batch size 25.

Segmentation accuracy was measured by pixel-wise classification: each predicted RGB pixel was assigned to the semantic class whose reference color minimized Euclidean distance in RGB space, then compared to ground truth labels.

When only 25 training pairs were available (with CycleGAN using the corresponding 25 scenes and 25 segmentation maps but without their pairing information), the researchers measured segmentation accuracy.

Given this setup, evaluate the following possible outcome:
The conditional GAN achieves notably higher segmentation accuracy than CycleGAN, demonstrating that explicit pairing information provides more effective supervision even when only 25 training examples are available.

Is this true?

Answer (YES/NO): NO